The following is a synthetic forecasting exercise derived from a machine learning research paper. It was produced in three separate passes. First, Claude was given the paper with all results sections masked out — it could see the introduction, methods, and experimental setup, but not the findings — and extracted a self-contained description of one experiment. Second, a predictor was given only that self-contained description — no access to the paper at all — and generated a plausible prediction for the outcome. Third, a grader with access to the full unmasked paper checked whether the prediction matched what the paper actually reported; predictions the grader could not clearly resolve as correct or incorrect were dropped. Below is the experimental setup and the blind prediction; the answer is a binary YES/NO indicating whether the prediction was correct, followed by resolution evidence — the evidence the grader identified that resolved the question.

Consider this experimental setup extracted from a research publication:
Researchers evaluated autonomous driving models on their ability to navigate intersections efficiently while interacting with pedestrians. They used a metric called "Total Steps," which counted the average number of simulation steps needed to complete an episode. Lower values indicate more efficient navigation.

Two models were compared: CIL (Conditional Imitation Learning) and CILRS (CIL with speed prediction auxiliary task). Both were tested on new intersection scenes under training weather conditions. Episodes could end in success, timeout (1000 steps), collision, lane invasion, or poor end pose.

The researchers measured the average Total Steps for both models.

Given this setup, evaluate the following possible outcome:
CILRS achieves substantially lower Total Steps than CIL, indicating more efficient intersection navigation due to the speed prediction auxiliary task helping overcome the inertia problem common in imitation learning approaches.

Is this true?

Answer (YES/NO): NO